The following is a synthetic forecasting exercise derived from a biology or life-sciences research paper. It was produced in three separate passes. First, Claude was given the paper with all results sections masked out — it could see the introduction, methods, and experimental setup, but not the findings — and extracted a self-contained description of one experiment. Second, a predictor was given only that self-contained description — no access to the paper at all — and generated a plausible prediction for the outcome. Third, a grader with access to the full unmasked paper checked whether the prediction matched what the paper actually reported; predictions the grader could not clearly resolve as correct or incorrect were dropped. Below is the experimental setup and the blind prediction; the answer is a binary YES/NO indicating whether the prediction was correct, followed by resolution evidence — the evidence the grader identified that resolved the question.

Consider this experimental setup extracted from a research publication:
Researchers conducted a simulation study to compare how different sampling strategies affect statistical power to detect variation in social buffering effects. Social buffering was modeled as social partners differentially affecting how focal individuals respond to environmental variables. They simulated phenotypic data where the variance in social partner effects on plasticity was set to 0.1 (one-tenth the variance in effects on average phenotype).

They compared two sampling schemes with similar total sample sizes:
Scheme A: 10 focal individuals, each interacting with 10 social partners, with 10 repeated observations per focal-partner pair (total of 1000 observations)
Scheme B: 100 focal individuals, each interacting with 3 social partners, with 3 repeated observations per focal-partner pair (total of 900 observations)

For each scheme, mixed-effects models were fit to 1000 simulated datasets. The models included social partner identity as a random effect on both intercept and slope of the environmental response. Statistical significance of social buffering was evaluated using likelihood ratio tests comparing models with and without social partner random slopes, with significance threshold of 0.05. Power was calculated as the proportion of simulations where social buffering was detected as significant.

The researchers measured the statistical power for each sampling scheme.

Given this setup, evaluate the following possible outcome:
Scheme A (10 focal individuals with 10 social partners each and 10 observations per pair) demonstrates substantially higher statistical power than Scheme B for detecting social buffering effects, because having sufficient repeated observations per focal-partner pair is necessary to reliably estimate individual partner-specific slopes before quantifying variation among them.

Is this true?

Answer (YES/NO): YES